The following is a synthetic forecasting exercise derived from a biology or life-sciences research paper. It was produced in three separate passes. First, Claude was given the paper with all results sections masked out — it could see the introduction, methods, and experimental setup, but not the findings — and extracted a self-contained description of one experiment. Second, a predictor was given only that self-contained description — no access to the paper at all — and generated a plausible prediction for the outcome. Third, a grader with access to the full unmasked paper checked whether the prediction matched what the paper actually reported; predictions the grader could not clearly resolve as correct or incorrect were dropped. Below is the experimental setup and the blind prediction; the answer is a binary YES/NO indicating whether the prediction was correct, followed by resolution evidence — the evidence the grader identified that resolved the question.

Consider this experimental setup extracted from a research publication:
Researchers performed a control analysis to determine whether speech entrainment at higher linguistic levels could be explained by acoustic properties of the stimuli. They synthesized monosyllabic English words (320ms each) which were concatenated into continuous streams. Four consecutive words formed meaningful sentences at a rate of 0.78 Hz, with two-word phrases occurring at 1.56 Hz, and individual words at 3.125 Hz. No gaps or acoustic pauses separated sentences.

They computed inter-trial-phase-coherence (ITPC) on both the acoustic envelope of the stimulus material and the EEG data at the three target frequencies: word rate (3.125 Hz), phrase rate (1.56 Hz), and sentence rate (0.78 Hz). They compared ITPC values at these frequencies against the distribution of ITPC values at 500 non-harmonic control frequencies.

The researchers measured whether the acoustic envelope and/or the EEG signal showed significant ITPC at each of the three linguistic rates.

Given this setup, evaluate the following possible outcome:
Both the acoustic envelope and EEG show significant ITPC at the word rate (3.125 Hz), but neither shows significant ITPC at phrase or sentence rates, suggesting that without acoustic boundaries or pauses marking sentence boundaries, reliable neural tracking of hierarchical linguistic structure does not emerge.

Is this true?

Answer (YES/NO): NO